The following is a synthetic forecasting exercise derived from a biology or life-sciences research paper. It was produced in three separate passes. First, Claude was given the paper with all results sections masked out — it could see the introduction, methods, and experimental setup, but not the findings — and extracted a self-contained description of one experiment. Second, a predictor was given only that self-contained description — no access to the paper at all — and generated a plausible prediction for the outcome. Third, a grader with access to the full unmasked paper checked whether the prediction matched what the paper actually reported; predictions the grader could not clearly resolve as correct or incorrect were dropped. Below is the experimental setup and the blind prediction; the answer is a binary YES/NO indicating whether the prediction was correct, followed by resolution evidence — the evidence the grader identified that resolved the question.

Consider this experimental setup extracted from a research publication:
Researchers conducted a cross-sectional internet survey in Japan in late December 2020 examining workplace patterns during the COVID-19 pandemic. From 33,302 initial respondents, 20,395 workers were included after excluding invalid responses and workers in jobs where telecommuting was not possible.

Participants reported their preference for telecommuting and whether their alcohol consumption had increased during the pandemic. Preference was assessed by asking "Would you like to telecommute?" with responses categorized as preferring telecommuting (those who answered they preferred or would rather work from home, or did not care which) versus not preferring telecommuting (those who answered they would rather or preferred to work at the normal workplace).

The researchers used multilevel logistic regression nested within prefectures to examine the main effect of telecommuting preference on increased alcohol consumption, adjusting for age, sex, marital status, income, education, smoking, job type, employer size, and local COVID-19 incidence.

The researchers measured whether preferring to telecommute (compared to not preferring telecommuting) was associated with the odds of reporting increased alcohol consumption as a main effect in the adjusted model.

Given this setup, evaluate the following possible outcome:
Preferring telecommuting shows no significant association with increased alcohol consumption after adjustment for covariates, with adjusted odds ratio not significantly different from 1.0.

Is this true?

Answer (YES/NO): YES